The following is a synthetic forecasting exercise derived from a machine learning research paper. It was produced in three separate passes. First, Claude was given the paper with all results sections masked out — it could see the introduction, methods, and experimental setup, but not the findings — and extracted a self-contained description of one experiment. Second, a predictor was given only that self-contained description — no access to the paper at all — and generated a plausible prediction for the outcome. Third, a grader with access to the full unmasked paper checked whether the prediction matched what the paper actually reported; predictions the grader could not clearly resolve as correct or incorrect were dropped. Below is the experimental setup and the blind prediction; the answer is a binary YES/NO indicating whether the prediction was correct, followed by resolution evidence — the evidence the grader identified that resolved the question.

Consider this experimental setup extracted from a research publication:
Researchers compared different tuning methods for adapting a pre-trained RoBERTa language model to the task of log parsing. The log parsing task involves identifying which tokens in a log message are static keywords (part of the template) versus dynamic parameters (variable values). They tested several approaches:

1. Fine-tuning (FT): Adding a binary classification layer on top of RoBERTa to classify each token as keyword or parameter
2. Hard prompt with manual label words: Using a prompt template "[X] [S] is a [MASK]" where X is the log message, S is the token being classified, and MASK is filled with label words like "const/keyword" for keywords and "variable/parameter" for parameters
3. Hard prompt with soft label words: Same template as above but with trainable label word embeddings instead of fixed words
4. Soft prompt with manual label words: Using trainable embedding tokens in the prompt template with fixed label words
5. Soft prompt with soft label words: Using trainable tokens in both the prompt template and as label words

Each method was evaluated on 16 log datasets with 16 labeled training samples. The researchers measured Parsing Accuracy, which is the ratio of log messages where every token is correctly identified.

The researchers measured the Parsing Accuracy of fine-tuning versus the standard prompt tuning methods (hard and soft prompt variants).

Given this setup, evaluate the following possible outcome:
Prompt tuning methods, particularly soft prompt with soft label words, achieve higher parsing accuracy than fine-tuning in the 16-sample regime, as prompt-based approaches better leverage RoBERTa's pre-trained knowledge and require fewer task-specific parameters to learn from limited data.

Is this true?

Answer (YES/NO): NO